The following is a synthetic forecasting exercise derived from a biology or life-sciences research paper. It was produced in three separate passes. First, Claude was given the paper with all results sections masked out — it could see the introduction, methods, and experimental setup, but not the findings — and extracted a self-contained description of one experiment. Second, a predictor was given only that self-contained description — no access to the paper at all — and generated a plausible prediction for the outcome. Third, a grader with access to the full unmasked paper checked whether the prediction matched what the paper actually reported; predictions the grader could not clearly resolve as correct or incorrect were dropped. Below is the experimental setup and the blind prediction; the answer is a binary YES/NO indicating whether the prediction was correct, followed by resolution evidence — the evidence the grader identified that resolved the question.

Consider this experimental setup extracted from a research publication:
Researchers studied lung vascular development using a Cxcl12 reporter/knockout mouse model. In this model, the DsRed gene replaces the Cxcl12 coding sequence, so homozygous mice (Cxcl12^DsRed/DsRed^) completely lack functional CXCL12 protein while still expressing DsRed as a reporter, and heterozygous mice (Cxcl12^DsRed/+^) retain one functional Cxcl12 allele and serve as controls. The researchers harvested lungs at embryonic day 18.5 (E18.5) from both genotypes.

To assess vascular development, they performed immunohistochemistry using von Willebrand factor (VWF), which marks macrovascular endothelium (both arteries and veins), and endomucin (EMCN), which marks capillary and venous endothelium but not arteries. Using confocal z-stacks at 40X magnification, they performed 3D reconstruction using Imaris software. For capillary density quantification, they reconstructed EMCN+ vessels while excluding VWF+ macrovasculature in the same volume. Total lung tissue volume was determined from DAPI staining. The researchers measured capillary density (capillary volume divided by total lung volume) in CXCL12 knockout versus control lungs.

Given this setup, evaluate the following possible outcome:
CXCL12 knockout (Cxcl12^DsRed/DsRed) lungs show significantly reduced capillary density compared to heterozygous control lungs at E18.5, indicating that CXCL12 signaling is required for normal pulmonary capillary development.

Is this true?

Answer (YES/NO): YES